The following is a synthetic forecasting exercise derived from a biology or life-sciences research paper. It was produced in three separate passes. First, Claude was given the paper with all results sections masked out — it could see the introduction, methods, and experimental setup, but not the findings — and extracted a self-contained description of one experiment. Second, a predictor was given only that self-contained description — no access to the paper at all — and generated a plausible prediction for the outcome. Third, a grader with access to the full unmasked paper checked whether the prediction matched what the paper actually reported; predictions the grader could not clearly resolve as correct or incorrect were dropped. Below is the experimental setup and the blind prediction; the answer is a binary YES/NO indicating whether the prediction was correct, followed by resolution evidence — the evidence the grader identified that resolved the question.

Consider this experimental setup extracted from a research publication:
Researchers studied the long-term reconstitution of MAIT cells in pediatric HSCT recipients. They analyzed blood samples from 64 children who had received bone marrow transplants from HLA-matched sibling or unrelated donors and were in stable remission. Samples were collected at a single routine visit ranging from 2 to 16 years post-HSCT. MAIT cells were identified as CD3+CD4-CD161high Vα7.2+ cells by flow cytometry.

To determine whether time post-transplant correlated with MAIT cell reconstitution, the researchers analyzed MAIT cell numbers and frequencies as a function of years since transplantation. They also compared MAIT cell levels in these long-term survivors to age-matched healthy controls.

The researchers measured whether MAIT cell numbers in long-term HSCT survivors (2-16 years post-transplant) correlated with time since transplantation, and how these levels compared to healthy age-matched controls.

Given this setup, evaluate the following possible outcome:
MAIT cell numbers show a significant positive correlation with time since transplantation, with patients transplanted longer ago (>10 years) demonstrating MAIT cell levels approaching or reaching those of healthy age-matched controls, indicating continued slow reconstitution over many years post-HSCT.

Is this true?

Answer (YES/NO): NO